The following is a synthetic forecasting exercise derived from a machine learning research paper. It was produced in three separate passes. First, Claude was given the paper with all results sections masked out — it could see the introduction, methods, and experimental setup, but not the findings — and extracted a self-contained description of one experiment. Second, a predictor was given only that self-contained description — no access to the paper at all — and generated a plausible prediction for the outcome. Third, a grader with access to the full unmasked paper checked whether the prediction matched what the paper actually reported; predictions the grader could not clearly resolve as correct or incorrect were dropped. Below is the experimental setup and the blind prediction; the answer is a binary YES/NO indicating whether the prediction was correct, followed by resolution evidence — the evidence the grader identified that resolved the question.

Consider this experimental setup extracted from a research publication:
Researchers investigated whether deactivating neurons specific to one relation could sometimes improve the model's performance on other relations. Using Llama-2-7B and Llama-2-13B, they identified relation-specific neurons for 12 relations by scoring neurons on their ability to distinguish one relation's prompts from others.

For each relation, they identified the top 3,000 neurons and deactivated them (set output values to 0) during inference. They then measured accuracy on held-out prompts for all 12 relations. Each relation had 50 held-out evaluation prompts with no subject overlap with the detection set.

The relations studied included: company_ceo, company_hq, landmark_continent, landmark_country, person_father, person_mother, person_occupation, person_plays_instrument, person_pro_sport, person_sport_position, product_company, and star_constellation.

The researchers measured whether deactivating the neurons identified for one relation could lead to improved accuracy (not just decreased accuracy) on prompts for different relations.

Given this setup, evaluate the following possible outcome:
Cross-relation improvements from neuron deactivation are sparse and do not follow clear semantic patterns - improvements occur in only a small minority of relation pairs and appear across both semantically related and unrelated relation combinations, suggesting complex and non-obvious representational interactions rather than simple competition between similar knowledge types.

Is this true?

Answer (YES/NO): NO